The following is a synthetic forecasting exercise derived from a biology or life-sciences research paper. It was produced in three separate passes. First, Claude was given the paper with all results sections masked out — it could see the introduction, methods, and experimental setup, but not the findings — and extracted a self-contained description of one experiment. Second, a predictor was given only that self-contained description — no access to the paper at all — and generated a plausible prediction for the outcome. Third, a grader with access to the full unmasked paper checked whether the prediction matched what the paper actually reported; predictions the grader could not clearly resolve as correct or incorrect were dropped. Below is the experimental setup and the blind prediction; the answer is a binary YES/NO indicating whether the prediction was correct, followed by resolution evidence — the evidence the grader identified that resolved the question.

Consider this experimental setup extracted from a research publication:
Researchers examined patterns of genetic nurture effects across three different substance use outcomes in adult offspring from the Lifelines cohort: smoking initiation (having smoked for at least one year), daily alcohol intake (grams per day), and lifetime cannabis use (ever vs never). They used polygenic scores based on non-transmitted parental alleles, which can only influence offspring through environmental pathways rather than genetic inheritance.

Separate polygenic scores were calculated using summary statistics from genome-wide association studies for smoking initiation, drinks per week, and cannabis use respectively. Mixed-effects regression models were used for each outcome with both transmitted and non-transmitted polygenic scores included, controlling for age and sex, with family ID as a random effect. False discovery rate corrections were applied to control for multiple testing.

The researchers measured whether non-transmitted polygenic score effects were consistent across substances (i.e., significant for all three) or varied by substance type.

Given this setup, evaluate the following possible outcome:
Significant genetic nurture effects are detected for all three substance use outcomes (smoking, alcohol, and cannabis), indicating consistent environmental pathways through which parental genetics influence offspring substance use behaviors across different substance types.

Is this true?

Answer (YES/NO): NO